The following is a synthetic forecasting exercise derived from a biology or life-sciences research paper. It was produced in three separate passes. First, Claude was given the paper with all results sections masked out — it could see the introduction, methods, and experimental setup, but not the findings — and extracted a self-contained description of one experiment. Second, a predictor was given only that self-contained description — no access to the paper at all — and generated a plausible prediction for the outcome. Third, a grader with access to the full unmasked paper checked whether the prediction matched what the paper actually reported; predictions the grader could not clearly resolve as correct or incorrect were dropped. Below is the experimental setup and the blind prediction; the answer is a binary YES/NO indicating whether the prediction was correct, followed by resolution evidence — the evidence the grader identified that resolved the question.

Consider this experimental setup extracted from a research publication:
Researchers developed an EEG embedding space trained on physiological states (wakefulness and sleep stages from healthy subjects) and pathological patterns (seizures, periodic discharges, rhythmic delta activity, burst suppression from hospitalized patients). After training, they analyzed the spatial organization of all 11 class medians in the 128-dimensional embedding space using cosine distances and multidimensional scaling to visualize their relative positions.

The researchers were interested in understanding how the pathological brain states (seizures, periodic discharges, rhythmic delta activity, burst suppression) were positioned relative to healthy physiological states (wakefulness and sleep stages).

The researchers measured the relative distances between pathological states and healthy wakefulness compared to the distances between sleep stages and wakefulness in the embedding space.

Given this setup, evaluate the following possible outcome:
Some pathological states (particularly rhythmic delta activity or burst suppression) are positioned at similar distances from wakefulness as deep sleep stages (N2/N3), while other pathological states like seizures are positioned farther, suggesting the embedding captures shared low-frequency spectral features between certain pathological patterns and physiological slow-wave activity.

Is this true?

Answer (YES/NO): NO